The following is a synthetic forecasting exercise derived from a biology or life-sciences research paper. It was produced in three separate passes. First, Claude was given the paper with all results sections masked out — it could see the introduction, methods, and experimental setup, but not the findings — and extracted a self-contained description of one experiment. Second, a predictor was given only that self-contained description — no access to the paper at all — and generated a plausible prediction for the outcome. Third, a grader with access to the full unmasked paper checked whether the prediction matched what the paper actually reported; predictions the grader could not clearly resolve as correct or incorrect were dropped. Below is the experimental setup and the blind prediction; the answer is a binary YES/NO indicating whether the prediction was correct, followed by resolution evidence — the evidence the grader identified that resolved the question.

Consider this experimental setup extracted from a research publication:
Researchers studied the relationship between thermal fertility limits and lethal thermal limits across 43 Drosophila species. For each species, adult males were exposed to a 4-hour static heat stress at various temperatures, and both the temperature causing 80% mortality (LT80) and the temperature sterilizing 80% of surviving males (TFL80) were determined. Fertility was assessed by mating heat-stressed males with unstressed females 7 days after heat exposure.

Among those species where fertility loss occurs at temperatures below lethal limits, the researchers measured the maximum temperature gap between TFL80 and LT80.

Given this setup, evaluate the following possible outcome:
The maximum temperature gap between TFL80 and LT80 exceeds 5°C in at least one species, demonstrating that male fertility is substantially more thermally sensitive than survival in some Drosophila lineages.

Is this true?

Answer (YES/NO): NO